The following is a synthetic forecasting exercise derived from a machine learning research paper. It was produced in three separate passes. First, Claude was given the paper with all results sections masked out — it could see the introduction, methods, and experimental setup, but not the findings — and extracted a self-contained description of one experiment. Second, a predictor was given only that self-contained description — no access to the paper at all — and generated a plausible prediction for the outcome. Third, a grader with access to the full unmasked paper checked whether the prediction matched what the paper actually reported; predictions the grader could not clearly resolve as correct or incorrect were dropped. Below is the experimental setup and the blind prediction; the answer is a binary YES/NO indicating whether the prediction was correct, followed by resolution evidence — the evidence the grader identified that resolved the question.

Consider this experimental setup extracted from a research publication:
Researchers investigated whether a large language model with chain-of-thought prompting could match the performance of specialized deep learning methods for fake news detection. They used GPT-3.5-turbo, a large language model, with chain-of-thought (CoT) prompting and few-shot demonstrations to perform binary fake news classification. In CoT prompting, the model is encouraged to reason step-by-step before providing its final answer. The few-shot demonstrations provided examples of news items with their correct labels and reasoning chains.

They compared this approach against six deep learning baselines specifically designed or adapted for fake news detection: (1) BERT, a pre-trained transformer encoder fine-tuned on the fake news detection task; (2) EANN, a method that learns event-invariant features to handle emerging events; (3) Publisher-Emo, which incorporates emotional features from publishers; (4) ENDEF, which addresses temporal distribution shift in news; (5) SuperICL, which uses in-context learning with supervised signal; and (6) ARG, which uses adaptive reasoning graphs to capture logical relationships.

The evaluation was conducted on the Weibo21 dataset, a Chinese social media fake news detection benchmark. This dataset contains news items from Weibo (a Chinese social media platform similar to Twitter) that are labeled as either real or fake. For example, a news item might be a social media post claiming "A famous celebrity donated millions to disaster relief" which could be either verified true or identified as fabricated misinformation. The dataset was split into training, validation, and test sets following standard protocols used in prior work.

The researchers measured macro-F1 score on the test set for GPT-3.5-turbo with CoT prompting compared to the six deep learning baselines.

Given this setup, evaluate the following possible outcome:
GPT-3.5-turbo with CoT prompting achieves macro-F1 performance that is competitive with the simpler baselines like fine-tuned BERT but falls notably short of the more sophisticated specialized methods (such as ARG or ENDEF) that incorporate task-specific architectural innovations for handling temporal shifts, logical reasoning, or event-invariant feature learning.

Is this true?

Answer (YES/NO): NO